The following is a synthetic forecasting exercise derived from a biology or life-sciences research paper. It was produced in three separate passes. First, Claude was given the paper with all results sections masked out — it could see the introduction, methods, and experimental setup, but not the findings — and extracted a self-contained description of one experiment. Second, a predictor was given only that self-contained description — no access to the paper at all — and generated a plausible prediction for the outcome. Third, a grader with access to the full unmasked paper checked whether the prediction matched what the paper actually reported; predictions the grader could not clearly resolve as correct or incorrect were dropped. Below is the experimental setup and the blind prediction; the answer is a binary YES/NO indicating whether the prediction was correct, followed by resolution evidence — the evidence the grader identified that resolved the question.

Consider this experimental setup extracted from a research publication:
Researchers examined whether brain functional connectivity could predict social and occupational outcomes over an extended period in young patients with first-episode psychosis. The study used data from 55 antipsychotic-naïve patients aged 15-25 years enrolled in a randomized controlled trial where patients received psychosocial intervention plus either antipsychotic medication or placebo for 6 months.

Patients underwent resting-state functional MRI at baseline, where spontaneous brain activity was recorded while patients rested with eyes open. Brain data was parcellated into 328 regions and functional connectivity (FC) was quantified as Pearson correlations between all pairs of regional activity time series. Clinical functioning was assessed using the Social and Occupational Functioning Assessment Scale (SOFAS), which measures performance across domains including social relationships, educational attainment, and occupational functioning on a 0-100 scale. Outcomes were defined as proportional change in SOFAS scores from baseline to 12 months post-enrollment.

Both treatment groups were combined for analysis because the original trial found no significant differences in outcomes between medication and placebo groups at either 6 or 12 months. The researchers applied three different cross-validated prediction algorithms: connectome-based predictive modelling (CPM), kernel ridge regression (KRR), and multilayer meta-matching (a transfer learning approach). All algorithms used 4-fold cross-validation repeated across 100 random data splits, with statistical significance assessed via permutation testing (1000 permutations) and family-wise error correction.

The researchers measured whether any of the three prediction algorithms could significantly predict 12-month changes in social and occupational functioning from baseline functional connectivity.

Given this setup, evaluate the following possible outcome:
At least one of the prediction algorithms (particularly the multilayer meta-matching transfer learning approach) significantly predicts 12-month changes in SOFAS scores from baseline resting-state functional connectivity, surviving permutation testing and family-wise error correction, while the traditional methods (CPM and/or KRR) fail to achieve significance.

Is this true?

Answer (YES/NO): NO